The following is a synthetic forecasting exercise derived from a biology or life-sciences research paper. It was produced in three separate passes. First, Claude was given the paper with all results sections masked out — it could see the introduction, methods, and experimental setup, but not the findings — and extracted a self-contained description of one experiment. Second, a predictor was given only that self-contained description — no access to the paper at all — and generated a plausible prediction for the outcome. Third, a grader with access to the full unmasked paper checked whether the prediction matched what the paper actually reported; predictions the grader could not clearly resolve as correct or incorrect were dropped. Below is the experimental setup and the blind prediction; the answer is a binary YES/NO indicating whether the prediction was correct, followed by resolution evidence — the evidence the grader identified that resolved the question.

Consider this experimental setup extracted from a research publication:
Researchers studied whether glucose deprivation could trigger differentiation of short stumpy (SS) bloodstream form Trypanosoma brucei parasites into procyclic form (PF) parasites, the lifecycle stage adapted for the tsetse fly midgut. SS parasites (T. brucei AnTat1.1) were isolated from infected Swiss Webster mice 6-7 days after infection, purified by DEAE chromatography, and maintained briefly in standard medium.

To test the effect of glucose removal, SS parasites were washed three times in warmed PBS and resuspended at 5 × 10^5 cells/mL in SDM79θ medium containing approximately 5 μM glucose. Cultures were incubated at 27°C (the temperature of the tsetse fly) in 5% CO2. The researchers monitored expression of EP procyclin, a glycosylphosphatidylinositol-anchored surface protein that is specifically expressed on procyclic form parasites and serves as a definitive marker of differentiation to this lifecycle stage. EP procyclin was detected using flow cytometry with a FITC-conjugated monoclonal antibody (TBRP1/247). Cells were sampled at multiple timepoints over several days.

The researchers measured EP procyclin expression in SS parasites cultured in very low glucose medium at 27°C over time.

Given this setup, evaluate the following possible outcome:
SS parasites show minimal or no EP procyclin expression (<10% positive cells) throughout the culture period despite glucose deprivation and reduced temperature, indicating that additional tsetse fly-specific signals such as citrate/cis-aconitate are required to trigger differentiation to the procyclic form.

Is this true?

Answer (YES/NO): NO